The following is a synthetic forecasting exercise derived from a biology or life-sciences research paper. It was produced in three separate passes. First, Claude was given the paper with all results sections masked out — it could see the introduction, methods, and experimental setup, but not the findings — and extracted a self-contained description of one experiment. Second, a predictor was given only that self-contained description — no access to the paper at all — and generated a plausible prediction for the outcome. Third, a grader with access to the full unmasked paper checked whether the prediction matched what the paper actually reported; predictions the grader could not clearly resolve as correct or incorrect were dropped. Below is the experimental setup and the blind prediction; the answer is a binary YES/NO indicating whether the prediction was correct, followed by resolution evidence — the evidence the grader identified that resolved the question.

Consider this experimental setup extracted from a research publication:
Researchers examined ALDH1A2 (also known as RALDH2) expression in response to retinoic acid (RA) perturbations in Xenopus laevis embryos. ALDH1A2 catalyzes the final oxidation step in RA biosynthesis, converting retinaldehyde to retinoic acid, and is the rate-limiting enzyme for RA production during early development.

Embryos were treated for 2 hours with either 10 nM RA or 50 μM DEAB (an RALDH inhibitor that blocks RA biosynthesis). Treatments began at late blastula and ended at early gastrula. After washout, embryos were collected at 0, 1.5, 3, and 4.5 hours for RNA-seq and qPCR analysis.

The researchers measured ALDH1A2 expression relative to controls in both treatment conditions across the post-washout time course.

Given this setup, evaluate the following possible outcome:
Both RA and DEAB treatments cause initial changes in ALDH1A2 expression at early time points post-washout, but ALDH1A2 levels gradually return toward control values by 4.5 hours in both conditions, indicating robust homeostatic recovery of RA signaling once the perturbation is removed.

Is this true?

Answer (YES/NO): YES